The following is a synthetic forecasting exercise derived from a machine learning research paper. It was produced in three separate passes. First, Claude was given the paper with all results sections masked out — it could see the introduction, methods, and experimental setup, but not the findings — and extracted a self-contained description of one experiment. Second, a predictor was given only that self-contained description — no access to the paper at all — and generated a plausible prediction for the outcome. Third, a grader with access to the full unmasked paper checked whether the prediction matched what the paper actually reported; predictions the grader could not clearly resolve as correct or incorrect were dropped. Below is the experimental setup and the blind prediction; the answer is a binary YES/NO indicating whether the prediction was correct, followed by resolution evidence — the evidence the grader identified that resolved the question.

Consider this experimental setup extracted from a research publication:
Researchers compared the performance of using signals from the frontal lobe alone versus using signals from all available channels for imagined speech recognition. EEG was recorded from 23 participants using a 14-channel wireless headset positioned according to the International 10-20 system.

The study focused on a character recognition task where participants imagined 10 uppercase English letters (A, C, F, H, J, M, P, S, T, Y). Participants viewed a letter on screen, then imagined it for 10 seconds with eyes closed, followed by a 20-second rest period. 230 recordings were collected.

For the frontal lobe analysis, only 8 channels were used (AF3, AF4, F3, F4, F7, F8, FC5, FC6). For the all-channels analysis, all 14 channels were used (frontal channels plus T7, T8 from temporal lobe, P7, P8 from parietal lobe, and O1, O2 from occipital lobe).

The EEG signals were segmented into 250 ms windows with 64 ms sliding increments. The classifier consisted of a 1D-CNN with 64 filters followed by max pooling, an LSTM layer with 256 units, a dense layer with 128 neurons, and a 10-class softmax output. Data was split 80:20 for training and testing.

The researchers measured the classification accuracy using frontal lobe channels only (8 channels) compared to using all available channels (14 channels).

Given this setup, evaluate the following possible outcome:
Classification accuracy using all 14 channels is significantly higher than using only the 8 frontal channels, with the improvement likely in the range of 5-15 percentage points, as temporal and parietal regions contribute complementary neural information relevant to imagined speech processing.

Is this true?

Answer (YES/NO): YES